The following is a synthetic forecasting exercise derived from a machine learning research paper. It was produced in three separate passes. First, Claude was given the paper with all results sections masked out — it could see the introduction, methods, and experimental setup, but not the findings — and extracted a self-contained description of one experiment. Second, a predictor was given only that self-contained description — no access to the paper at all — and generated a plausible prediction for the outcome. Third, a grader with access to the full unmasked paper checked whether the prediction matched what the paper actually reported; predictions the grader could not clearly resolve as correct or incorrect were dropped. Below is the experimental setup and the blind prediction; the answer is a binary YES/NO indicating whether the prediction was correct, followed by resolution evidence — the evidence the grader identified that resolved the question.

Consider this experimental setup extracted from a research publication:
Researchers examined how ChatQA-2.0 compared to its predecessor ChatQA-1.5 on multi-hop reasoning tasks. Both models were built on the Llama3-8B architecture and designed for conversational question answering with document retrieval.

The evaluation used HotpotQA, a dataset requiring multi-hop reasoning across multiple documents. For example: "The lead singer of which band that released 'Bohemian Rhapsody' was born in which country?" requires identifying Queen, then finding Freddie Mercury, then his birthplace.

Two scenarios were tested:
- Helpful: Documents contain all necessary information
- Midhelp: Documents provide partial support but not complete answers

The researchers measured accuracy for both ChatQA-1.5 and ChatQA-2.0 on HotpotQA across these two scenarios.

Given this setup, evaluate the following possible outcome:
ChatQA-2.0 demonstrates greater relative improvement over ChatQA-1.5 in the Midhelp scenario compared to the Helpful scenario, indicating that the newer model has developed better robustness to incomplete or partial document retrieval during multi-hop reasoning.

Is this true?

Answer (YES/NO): NO